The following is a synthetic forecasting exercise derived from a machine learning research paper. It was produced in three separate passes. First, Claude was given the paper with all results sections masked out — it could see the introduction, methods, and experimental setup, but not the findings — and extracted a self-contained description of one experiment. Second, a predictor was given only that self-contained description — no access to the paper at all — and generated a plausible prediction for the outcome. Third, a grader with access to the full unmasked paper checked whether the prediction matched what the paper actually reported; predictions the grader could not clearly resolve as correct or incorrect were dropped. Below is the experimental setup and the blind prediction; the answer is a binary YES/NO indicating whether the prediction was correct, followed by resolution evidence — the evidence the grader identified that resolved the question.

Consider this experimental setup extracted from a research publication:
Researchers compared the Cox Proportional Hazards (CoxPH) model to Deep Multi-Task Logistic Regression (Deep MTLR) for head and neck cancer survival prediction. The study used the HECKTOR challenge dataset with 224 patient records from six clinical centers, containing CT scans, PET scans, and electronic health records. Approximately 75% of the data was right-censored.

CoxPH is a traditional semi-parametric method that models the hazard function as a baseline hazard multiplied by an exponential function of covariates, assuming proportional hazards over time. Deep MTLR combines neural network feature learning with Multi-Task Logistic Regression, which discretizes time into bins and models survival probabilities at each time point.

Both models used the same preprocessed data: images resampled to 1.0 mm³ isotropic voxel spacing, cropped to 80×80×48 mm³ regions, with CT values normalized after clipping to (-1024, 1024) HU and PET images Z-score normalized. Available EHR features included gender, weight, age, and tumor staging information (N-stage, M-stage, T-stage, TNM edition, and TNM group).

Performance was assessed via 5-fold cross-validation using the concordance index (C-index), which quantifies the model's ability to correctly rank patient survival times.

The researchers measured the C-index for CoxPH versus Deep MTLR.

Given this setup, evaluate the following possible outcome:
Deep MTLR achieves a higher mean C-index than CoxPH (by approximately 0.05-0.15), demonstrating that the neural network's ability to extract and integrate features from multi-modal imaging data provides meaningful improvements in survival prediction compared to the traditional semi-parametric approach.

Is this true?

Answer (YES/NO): NO